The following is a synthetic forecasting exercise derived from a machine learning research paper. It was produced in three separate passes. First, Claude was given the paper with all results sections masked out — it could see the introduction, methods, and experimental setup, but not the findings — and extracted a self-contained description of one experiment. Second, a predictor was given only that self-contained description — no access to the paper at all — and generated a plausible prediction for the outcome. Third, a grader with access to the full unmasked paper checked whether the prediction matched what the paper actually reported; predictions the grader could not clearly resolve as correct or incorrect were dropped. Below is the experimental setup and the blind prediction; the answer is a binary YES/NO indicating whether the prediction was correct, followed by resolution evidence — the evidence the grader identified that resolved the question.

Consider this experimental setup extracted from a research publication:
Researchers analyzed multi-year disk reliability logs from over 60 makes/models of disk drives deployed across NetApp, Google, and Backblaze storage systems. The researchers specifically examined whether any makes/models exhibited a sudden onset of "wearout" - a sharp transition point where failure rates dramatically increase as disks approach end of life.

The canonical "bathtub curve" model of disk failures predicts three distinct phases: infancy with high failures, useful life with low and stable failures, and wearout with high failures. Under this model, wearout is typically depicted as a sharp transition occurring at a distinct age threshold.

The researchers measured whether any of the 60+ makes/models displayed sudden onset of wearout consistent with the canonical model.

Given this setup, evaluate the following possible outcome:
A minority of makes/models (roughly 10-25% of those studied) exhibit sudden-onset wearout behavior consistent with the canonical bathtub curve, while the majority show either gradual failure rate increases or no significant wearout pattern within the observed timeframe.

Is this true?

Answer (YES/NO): NO